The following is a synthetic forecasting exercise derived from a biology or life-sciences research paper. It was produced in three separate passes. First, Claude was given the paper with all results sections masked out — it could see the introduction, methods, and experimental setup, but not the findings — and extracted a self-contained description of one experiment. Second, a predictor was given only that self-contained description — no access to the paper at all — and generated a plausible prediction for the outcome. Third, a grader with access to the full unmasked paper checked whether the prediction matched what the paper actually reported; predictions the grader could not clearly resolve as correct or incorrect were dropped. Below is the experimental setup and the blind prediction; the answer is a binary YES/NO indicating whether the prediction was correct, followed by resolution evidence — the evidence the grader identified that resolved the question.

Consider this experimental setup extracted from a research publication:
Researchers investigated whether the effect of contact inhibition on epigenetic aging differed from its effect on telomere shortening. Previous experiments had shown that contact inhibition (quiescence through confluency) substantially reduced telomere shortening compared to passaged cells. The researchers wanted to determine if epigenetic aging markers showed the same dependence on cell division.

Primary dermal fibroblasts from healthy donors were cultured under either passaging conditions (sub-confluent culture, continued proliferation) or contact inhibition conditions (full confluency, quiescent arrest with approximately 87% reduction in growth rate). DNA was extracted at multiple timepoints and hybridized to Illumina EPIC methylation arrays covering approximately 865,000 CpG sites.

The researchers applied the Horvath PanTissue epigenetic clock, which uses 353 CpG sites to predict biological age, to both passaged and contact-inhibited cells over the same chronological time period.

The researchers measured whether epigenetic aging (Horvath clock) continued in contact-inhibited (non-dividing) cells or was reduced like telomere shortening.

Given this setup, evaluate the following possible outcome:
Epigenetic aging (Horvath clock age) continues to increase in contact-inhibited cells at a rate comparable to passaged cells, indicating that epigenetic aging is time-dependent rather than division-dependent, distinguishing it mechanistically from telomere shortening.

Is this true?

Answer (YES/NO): NO